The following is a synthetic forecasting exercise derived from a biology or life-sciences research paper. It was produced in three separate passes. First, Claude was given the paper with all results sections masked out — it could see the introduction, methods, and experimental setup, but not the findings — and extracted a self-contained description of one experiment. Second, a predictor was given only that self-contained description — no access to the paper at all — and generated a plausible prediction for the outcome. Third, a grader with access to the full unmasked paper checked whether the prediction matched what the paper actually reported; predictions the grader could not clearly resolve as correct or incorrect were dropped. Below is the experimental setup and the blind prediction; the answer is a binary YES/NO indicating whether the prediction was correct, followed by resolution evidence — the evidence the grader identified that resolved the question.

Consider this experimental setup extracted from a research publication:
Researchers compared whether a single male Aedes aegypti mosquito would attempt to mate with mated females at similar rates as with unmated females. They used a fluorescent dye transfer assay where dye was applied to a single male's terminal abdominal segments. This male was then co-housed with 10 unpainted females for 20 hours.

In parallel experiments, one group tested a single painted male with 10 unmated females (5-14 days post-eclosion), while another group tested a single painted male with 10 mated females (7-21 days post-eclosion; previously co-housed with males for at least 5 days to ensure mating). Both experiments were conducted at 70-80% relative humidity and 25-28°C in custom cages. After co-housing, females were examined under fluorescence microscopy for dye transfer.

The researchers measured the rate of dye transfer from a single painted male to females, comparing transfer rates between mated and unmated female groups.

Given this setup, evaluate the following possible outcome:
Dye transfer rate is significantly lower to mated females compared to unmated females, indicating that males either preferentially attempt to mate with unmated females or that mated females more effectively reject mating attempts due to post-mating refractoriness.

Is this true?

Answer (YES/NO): NO